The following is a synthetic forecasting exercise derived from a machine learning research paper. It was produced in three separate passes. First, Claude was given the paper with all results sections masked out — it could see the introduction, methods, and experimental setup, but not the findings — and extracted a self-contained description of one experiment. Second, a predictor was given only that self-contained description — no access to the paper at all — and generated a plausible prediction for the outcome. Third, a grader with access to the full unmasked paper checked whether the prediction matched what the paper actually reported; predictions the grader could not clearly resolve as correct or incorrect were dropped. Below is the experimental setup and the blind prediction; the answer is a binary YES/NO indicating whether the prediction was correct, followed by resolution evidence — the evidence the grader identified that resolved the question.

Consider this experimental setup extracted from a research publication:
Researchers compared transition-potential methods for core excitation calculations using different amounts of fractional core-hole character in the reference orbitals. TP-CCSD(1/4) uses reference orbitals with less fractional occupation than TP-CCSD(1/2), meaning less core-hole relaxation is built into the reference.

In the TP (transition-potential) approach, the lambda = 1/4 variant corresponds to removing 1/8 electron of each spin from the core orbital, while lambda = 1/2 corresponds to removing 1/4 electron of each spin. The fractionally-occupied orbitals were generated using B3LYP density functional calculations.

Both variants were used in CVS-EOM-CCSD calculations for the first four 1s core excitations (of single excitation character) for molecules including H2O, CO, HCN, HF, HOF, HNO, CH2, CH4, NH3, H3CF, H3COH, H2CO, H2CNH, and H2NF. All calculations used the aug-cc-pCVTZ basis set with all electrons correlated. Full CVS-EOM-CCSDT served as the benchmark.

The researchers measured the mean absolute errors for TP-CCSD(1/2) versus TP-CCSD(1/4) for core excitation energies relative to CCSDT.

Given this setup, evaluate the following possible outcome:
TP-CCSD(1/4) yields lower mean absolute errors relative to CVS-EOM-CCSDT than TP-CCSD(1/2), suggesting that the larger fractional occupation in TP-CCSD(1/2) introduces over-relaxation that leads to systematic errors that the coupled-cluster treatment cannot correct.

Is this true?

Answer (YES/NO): NO